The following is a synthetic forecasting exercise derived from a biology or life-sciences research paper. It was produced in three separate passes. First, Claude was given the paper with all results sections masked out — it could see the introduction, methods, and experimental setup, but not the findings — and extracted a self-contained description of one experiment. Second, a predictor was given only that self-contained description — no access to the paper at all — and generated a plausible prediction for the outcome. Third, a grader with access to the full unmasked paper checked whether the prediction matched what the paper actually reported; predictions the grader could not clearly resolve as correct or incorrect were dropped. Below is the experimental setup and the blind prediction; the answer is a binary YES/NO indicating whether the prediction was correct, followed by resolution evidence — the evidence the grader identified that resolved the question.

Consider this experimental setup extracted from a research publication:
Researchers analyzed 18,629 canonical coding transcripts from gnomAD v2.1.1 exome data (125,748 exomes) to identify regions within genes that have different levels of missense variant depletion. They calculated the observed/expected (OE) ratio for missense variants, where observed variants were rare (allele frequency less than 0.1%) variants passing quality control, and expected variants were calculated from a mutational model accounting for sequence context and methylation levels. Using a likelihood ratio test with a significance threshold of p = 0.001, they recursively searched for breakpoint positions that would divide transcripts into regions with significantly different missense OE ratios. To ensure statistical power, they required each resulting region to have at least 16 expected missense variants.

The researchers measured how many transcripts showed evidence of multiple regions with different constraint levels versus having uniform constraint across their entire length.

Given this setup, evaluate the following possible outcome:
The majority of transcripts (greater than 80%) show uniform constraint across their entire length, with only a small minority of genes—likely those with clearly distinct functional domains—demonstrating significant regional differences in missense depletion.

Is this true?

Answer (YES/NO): NO